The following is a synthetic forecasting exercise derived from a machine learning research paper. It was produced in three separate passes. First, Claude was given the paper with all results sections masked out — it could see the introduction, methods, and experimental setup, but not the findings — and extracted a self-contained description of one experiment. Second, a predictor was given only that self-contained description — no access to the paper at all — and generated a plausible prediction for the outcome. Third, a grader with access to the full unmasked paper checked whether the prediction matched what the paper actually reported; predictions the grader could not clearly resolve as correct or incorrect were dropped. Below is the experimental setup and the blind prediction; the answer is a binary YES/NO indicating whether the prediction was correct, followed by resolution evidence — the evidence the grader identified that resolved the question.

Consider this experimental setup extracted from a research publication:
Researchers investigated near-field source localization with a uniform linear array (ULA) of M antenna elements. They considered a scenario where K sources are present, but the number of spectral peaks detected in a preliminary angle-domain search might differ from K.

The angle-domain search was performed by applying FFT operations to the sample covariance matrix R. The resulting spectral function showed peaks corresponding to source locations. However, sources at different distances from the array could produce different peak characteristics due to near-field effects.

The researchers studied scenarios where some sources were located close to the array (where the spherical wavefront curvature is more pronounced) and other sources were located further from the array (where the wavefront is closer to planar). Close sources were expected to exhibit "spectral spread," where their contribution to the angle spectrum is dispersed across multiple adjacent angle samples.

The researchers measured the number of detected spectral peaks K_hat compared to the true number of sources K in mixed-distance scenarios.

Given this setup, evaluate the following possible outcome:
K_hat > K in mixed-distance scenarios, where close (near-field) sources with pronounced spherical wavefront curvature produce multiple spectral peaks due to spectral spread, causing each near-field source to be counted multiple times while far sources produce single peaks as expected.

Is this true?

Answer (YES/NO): YES